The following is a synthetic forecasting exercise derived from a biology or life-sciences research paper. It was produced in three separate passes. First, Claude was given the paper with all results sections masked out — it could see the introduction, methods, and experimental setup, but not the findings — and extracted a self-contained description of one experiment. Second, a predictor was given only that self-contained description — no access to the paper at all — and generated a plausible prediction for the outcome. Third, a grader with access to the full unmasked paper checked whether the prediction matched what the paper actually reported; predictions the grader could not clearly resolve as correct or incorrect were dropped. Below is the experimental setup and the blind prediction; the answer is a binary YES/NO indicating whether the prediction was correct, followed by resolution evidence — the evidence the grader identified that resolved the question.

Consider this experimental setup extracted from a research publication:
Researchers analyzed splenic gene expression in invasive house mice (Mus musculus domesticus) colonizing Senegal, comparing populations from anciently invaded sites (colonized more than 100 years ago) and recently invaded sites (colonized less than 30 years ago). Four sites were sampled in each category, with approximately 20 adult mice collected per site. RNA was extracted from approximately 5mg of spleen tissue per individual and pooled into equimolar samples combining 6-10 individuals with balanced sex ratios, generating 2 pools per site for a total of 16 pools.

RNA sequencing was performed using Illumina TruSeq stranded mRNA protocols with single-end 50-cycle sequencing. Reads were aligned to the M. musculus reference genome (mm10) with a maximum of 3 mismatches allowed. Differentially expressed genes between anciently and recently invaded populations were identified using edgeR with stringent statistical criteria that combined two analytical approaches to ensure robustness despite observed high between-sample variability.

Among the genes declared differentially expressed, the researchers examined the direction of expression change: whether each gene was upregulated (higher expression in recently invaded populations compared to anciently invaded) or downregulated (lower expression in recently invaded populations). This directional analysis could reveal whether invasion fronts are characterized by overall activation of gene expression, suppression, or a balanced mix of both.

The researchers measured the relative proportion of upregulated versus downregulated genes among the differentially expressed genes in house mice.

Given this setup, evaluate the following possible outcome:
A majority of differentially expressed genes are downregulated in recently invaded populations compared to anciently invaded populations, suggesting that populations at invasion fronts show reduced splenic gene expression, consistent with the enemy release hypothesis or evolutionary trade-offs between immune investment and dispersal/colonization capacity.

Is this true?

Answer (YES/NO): NO